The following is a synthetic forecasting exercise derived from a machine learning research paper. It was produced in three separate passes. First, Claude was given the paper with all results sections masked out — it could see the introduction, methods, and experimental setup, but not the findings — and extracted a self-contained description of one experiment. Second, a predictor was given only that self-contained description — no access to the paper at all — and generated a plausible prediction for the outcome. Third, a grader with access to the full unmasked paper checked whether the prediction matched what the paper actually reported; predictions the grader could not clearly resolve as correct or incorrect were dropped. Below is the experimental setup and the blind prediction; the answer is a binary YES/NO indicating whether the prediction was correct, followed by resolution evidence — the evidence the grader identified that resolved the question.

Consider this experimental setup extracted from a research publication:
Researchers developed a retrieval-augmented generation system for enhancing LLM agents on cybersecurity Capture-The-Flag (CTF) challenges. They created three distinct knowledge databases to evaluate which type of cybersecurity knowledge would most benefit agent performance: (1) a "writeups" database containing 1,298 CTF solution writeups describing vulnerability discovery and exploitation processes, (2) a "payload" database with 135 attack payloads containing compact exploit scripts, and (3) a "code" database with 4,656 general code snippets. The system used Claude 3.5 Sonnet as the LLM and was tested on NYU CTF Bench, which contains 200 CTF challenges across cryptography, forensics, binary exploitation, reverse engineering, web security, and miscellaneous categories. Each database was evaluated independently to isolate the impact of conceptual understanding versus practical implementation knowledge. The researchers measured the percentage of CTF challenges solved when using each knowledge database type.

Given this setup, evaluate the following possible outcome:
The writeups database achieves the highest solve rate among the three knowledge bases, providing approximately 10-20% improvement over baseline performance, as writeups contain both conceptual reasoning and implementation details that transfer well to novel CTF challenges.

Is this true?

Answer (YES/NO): YES